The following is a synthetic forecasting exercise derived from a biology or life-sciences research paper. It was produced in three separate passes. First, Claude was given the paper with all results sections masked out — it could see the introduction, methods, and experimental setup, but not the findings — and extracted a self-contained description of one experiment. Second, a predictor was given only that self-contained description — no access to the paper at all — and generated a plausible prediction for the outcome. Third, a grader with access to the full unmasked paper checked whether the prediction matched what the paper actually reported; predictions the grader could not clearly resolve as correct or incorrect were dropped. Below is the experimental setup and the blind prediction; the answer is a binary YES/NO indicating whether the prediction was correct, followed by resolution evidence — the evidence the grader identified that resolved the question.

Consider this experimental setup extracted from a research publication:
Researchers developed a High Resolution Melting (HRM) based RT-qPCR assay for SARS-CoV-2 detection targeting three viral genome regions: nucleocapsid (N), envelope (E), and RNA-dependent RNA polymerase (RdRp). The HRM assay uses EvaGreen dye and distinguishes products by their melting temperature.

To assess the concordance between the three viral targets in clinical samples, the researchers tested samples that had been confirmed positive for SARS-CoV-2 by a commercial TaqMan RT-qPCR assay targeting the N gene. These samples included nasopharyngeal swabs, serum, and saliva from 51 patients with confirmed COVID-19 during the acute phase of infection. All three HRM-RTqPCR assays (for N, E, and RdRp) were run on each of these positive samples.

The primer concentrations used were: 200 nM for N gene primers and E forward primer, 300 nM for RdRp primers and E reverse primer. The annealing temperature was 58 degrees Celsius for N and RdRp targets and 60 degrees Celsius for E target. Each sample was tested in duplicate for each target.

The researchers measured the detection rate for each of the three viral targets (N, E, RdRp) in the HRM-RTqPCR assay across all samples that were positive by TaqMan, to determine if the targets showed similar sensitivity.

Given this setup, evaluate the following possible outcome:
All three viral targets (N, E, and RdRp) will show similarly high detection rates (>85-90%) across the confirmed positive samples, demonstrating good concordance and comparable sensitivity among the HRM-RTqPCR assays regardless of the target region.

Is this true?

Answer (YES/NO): YES